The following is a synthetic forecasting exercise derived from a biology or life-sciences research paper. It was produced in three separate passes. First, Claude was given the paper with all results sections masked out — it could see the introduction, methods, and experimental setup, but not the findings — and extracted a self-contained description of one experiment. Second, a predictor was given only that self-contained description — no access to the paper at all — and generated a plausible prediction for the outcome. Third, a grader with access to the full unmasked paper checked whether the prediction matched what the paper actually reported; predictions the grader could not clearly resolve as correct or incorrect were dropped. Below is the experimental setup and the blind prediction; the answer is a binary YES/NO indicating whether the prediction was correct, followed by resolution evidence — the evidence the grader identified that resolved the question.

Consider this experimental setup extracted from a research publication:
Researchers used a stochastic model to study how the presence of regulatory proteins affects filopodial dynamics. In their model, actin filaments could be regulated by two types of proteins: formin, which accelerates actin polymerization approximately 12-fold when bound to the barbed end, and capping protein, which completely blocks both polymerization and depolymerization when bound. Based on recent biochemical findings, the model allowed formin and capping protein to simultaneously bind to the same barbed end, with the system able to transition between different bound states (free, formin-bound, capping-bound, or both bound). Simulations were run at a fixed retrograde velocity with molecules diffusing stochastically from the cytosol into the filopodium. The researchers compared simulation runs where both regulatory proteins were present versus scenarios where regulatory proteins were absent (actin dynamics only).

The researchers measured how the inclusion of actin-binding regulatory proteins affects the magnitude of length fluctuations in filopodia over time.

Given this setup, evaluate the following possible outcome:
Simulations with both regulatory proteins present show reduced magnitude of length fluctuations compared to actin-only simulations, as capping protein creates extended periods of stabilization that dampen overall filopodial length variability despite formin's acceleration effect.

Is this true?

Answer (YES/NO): NO